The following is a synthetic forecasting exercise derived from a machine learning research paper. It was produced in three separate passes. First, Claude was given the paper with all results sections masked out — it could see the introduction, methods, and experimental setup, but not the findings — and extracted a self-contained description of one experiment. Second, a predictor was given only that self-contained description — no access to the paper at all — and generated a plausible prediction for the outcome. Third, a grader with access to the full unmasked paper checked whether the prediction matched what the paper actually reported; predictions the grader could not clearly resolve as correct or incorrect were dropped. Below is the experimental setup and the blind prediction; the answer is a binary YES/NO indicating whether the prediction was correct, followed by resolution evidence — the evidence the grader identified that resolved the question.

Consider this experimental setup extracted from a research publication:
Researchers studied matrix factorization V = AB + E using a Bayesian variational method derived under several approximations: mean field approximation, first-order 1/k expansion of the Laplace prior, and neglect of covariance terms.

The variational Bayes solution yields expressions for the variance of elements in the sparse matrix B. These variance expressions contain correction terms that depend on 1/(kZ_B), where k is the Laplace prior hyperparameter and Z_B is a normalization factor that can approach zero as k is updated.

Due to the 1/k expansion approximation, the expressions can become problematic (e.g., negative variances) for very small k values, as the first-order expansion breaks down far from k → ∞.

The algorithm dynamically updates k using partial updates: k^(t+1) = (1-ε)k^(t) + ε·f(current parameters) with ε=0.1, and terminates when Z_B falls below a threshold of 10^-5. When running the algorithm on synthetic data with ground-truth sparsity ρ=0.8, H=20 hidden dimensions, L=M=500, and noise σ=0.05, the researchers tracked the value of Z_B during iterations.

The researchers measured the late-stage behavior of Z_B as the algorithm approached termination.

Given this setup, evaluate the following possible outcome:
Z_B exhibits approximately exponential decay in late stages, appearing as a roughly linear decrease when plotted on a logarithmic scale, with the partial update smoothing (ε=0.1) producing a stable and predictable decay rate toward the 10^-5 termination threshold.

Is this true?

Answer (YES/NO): NO